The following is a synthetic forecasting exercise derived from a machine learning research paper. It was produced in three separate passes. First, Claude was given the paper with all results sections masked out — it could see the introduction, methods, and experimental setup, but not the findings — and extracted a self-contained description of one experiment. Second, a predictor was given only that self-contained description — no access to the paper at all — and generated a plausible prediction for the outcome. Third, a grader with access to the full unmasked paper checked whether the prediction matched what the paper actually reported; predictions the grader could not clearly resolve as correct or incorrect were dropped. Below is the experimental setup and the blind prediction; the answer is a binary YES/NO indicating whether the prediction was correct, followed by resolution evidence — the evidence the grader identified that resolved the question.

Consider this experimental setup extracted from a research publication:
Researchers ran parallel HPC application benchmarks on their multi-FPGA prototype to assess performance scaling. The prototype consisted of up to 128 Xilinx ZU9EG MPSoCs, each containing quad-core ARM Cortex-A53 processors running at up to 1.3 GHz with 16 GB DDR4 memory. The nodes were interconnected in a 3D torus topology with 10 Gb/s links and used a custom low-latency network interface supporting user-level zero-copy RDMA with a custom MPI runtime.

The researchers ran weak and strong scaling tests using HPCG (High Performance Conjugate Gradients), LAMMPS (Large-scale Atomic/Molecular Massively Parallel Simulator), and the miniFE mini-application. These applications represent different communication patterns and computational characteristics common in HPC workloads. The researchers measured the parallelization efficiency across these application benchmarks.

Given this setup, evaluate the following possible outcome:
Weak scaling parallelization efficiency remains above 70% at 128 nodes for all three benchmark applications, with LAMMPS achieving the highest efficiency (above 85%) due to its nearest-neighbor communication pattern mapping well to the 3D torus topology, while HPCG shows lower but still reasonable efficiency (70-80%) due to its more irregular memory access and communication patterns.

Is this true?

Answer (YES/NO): NO